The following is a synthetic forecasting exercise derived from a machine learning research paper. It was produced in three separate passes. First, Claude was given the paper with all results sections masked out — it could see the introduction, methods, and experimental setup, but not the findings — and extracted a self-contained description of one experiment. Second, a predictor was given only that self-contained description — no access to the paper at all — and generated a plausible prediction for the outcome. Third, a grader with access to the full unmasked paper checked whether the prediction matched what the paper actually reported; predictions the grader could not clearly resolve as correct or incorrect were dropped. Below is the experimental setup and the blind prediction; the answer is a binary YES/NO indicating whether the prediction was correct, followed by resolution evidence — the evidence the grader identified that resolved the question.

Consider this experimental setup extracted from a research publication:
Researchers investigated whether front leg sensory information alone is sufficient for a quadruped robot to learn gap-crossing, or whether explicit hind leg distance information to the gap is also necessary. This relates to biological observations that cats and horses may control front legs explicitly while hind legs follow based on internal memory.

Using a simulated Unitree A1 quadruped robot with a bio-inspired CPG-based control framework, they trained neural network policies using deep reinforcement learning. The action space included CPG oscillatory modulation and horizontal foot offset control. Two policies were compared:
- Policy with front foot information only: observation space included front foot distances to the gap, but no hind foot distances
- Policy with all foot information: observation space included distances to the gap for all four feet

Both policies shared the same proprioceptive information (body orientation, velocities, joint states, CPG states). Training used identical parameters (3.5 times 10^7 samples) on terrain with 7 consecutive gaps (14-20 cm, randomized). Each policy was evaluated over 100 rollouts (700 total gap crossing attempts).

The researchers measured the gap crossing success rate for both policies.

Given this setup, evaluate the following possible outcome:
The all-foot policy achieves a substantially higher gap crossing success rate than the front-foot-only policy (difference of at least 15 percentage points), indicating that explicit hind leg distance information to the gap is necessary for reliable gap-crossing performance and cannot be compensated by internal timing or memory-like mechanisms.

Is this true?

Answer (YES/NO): NO